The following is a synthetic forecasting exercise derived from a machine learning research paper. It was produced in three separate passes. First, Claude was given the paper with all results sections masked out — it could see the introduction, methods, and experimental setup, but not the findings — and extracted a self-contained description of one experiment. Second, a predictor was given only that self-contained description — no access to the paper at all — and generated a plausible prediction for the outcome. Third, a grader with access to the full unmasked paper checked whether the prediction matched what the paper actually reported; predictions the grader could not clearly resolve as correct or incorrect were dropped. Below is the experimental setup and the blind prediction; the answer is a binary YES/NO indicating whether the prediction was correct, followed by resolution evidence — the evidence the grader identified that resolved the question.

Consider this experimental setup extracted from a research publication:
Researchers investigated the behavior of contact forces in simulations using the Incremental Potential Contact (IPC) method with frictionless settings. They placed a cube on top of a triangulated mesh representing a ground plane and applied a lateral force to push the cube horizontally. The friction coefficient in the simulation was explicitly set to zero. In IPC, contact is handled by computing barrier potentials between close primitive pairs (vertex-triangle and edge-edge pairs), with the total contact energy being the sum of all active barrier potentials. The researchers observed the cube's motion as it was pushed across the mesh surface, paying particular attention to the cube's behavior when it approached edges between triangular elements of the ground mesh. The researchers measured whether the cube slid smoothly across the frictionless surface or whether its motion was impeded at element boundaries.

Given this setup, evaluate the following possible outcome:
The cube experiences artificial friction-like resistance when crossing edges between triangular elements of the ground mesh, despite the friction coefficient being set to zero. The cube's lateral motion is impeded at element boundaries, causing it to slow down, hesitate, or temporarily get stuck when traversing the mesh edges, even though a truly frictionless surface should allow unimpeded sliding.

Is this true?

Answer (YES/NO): YES